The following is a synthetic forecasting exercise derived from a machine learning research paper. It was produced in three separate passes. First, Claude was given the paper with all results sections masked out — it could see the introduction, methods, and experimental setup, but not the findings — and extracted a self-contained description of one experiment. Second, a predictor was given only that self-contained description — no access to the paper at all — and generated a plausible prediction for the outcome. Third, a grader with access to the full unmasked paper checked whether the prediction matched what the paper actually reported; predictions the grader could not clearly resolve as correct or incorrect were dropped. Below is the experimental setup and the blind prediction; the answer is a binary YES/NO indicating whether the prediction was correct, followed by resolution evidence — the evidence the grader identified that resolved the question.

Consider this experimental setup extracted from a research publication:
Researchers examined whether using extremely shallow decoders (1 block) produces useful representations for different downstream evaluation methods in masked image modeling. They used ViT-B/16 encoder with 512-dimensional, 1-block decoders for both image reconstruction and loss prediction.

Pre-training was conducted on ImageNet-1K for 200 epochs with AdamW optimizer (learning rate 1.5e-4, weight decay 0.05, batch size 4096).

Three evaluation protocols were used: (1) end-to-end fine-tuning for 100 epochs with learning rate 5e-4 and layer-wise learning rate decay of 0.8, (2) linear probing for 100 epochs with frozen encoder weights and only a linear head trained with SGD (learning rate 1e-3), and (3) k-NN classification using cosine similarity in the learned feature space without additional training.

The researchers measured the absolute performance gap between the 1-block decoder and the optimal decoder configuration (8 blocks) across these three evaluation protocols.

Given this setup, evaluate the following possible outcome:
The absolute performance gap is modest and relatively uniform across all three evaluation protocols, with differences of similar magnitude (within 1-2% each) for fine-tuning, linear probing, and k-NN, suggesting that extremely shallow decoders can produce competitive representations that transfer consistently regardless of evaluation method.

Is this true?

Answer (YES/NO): NO